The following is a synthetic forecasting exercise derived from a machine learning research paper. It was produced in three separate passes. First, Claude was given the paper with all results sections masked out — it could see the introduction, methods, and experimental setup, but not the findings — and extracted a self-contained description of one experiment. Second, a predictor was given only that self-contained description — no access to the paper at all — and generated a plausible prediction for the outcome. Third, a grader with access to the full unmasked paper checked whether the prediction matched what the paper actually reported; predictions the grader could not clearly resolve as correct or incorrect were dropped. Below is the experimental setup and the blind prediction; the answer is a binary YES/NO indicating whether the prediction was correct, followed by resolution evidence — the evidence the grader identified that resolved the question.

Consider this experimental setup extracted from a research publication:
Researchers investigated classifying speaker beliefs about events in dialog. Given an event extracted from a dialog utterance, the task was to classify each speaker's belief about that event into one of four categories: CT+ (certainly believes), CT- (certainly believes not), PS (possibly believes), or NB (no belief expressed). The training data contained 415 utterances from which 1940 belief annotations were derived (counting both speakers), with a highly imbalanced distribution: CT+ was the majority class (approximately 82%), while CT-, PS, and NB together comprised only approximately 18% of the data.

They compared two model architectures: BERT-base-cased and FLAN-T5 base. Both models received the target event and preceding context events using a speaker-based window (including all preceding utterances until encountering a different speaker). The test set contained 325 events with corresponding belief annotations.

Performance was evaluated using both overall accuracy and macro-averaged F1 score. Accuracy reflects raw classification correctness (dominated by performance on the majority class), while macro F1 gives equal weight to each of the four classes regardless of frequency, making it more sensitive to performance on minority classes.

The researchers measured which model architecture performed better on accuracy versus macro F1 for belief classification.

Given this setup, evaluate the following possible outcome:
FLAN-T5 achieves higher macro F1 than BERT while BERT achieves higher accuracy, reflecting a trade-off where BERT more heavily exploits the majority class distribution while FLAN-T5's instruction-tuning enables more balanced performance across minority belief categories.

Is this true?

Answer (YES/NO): YES